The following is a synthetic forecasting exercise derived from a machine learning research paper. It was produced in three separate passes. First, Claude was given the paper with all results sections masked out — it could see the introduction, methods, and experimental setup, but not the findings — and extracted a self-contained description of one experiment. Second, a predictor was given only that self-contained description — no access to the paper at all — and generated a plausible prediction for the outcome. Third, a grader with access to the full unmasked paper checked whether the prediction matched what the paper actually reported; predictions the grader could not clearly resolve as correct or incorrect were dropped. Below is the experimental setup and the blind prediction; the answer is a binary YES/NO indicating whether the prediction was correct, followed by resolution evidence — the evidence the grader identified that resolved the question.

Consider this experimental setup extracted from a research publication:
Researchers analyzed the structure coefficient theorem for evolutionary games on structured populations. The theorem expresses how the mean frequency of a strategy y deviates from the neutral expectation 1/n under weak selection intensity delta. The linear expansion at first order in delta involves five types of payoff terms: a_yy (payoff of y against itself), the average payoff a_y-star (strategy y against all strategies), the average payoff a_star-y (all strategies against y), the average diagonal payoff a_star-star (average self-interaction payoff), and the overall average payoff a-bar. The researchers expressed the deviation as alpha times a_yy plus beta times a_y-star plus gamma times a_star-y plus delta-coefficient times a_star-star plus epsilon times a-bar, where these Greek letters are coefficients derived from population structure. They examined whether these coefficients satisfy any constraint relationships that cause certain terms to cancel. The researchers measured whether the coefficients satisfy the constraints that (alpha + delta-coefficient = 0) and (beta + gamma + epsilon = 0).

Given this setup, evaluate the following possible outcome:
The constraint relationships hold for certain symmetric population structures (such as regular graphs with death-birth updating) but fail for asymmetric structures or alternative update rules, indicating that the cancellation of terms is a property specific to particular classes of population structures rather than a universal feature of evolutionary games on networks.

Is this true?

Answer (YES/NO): NO